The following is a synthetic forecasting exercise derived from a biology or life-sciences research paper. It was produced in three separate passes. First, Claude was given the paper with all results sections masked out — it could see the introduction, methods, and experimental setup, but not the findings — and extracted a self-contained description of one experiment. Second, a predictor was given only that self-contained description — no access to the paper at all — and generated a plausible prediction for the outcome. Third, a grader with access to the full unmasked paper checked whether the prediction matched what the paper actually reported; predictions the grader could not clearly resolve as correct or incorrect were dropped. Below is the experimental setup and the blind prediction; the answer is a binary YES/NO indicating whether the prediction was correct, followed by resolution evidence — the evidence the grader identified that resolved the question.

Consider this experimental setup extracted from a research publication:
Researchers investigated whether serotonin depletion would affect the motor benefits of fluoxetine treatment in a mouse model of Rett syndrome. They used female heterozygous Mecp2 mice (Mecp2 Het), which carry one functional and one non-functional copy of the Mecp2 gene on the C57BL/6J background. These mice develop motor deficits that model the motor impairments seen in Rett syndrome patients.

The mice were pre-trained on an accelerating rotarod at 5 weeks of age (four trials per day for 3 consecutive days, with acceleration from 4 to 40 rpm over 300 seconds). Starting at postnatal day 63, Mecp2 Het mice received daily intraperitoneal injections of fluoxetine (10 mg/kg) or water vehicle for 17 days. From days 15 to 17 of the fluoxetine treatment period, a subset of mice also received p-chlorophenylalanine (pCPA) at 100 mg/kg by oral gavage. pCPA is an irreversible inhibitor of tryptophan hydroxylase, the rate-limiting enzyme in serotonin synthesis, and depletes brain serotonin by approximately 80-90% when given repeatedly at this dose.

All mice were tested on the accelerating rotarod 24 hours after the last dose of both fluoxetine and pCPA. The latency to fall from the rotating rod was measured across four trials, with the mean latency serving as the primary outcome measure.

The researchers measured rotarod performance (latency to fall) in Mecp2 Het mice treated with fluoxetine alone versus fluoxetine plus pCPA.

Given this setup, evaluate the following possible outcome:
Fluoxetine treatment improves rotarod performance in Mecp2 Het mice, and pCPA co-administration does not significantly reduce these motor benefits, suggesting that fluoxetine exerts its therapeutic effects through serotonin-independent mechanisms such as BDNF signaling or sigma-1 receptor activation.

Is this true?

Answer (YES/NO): NO